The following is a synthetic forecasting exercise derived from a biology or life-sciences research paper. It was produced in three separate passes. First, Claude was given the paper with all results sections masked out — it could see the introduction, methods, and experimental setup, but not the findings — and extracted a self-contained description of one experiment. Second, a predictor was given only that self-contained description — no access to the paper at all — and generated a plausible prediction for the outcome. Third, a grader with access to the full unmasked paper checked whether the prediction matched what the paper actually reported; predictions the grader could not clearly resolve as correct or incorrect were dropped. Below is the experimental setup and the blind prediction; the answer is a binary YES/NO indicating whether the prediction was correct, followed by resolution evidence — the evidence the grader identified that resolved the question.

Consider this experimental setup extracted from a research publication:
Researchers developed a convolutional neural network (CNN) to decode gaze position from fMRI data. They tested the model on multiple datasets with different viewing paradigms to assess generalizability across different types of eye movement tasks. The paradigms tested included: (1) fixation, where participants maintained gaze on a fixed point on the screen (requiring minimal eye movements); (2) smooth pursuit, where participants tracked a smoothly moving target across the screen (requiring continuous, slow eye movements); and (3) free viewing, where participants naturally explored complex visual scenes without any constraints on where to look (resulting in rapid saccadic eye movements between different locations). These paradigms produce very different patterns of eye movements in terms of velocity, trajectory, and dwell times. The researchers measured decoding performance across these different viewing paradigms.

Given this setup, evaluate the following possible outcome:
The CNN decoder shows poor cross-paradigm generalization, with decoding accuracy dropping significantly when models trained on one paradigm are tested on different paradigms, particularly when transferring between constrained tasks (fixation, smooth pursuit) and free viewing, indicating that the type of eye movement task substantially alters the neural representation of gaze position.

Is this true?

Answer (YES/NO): NO